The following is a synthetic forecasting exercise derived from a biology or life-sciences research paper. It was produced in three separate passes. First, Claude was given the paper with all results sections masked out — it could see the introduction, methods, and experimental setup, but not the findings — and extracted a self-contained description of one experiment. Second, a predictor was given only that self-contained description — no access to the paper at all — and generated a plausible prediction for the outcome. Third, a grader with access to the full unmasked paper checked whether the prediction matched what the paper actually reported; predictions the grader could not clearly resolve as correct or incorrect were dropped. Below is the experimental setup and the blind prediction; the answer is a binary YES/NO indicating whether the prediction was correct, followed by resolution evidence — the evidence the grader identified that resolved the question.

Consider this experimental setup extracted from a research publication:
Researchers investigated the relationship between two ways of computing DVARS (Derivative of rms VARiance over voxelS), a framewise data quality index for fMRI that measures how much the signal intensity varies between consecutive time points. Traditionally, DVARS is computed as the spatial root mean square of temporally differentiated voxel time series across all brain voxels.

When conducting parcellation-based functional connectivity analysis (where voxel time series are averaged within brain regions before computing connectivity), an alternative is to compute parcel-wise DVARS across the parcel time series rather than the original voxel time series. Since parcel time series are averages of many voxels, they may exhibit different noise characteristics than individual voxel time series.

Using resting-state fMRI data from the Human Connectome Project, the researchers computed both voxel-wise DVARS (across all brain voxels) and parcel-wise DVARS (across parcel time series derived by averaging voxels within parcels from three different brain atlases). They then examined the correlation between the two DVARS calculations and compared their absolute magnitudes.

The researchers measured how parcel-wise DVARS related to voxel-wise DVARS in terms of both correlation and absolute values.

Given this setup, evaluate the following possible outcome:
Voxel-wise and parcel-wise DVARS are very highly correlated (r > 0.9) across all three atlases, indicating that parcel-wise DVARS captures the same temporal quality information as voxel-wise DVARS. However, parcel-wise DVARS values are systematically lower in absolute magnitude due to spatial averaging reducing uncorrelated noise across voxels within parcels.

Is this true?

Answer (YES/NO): NO